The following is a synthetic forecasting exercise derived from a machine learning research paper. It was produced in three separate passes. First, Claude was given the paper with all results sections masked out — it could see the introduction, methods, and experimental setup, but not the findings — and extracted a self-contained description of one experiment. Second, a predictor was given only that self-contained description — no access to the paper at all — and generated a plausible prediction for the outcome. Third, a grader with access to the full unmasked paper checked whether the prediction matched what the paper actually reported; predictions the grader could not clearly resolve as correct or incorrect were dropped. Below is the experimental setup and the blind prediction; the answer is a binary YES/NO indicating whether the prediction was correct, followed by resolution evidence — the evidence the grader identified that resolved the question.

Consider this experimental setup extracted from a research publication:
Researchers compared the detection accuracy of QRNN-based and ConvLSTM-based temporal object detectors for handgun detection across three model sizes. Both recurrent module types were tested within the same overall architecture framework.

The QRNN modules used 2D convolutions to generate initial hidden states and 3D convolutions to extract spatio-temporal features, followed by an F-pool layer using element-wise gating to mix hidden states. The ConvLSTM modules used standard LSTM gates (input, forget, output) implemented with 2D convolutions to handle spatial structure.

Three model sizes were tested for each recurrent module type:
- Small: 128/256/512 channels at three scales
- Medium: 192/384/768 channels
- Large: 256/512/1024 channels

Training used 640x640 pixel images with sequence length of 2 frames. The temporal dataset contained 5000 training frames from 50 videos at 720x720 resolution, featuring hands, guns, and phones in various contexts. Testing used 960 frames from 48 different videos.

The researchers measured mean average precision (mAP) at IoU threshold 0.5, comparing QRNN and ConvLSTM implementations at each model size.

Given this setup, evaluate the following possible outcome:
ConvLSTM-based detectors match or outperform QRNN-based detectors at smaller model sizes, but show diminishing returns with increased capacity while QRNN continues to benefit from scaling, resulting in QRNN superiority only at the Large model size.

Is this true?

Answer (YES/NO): NO